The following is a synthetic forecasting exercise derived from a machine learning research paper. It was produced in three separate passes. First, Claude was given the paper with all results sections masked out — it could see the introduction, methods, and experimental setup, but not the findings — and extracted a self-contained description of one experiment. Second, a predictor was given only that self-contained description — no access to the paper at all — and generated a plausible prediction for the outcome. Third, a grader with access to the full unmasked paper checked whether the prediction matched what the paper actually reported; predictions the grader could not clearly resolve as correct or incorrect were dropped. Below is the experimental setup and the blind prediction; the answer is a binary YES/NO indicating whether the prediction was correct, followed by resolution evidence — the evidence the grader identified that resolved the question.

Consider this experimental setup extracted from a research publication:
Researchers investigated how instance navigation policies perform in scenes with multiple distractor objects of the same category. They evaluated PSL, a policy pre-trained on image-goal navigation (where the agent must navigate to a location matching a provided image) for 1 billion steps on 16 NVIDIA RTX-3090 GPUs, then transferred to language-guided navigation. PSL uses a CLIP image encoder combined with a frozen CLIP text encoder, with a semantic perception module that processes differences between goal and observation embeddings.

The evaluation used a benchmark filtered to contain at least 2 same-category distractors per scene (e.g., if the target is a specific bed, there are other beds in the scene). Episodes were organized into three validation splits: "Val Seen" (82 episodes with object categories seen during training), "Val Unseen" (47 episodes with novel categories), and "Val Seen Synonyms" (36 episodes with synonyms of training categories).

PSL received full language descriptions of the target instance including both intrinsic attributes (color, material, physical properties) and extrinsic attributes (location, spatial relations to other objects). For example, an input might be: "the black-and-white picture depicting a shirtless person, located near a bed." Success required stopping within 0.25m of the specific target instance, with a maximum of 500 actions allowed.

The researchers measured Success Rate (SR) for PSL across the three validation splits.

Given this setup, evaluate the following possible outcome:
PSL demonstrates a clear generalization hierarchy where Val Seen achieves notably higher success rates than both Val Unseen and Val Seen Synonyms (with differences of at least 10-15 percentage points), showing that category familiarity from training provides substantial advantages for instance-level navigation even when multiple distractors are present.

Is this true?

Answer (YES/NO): NO